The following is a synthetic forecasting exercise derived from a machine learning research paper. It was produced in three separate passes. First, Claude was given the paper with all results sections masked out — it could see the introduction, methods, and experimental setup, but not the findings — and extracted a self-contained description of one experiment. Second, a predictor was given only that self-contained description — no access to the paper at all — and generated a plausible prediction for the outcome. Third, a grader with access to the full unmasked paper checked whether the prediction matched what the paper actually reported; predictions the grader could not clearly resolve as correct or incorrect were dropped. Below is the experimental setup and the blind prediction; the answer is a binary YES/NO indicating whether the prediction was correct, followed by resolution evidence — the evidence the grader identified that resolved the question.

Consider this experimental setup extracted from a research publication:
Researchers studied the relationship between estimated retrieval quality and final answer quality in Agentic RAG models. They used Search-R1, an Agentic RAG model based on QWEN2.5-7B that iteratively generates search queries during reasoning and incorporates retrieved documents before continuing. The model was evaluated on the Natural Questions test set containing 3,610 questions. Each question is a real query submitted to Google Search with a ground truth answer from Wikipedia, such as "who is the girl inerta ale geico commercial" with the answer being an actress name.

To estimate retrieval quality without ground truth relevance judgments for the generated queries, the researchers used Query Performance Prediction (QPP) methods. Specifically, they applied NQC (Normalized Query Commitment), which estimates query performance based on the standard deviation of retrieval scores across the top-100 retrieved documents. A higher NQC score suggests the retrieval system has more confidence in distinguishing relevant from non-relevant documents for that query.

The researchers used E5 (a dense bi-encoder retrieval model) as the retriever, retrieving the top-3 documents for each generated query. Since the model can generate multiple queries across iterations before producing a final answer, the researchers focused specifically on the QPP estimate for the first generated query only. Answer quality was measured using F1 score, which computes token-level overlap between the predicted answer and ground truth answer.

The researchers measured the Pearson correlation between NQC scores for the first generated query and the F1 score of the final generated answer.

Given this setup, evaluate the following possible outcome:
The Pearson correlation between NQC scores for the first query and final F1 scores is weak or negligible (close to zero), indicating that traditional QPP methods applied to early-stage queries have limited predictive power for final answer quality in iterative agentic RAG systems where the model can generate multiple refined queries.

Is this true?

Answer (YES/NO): NO